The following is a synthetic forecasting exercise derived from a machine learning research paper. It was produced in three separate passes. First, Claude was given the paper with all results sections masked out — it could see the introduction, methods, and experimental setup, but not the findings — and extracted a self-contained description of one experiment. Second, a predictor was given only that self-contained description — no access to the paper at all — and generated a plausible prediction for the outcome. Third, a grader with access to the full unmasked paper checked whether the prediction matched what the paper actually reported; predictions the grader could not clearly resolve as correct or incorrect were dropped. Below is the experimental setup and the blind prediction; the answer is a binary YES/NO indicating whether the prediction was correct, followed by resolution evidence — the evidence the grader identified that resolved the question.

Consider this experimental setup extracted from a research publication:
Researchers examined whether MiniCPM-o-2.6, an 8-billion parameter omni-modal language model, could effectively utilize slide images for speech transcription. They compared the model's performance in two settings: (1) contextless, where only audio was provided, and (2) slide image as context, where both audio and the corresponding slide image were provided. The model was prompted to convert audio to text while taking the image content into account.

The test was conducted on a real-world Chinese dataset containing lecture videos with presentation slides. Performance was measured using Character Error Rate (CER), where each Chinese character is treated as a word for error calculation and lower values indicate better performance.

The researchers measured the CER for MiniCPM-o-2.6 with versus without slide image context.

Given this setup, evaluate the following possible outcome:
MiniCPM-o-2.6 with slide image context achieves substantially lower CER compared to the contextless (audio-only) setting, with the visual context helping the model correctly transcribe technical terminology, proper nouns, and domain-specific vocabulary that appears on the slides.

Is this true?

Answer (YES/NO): NO